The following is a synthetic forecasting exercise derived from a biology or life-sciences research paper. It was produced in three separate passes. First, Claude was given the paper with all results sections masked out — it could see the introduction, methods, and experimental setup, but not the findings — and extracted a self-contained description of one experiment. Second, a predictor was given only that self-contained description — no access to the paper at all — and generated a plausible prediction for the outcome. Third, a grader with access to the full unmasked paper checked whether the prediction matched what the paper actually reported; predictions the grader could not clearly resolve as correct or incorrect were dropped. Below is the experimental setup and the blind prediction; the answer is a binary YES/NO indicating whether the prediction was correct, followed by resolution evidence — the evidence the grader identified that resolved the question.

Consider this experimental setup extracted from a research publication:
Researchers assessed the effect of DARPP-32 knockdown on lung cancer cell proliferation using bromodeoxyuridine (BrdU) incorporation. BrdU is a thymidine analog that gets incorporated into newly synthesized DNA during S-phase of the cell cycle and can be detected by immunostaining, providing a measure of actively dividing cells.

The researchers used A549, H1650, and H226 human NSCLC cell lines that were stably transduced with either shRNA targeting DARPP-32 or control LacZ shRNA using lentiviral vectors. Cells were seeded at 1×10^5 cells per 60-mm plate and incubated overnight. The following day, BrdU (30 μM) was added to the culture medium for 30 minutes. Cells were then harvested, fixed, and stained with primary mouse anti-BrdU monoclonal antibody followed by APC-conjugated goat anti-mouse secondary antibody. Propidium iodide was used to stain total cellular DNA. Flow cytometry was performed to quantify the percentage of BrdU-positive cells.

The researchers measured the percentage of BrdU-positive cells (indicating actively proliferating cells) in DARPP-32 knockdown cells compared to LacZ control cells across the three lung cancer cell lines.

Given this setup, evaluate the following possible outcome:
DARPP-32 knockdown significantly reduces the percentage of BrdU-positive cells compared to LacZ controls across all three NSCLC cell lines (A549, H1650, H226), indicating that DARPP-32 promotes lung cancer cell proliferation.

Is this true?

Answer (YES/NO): NO